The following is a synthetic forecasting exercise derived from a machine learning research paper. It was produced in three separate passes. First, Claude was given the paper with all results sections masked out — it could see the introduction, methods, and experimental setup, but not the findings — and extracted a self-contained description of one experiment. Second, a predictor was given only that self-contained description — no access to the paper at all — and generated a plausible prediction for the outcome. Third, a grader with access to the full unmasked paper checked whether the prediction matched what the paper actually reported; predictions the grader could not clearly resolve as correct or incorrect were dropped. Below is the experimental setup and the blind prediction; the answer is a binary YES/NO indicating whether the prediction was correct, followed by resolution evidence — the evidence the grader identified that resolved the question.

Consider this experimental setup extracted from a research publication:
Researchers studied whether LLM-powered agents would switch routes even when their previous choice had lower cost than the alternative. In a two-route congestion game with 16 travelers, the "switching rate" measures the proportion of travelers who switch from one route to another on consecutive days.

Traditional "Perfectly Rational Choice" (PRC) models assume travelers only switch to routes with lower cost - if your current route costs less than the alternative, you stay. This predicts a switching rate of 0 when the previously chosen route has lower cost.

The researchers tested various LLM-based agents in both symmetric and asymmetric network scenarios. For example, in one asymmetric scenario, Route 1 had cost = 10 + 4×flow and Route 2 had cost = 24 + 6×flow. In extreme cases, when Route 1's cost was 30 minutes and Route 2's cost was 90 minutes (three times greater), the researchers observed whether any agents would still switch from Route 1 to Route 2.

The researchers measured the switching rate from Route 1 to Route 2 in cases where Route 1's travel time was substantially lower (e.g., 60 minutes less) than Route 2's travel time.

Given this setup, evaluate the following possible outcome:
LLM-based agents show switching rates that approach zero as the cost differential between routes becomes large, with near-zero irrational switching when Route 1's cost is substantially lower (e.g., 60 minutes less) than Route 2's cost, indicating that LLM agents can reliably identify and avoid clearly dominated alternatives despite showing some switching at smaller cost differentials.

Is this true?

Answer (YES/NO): NO